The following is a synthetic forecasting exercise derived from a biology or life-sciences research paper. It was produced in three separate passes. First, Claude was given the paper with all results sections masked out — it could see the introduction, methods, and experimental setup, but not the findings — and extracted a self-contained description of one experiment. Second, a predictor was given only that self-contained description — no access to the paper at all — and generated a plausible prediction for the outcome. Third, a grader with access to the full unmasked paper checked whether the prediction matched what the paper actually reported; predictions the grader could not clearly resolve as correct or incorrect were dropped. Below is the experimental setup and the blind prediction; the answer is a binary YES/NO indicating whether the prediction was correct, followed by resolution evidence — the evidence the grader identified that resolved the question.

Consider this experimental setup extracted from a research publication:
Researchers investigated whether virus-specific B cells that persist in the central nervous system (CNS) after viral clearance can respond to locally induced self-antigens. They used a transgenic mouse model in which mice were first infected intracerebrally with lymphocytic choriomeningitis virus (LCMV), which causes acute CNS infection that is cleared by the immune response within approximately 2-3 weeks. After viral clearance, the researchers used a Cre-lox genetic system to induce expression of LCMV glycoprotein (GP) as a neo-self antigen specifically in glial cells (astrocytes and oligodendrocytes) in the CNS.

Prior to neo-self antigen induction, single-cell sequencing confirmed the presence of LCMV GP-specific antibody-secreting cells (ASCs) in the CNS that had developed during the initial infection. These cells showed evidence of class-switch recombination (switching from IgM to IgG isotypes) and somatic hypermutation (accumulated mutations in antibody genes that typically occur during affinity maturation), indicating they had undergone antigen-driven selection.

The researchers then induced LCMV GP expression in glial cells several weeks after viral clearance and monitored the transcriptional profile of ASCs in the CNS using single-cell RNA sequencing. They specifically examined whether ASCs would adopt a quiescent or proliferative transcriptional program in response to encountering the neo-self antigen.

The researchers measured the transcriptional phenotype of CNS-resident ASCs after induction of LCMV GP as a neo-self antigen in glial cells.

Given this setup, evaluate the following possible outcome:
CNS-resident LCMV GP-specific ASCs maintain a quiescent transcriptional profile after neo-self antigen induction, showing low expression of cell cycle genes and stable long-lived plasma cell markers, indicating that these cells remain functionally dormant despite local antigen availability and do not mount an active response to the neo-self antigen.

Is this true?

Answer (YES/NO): NO